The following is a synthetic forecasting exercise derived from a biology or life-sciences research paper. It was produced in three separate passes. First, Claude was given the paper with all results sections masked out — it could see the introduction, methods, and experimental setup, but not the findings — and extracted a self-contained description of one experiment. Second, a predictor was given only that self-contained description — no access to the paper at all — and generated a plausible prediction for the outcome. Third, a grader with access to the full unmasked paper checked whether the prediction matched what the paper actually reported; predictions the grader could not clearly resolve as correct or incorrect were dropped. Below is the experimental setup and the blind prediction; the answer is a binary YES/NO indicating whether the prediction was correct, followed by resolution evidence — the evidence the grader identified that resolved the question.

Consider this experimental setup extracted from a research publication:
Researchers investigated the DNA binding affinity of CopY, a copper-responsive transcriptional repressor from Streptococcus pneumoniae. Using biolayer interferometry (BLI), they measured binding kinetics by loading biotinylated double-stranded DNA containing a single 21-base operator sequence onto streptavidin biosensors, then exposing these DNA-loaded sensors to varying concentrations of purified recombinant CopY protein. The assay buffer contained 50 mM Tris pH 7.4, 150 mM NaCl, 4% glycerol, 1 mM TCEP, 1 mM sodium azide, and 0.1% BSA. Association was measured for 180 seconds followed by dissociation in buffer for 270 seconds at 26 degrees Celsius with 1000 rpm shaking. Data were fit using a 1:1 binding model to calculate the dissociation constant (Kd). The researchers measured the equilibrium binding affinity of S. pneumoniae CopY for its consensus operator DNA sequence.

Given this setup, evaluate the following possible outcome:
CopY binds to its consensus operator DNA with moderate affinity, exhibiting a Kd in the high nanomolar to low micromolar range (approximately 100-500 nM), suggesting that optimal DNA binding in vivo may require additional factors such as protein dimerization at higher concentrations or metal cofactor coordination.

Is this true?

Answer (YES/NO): NO